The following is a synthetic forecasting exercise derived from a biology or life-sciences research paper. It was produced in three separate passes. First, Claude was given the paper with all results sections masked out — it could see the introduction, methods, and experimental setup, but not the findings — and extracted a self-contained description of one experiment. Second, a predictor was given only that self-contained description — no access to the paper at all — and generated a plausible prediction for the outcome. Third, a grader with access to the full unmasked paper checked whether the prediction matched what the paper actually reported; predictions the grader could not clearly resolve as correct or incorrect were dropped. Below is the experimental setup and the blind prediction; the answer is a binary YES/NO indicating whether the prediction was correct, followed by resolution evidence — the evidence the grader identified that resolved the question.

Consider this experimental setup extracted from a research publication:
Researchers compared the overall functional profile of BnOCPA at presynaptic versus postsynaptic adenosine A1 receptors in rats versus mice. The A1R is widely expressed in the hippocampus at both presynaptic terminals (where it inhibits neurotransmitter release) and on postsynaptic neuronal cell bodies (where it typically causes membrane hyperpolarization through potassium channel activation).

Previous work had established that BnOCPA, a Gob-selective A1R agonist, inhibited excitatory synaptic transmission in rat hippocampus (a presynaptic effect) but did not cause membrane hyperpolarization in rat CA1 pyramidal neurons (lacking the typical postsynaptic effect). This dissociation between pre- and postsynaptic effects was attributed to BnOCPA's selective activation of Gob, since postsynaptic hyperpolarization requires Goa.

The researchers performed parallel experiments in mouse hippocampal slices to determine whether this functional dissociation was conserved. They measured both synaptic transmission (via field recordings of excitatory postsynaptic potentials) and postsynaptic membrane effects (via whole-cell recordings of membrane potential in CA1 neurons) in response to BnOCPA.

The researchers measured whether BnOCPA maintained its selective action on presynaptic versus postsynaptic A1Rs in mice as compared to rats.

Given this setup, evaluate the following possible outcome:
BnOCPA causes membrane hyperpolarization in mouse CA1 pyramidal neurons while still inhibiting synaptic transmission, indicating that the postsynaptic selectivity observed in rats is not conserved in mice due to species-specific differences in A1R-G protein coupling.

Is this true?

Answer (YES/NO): YES